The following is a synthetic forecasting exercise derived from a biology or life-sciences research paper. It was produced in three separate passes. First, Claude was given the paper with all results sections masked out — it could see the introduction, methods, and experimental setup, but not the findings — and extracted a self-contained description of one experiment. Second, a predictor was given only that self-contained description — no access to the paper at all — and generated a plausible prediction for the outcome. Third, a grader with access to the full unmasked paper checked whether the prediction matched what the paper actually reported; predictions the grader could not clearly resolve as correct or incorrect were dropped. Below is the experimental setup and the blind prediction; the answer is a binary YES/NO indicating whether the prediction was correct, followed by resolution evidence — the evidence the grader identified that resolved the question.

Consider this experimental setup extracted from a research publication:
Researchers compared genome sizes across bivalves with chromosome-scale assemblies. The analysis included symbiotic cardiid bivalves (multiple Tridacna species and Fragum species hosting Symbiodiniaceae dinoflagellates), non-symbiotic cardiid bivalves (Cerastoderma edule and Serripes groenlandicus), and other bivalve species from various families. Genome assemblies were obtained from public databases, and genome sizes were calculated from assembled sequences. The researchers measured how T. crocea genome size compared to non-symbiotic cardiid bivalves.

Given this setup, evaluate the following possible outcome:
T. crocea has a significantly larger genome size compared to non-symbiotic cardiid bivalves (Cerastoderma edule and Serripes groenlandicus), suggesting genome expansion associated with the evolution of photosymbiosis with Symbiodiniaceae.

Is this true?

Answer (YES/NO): YES